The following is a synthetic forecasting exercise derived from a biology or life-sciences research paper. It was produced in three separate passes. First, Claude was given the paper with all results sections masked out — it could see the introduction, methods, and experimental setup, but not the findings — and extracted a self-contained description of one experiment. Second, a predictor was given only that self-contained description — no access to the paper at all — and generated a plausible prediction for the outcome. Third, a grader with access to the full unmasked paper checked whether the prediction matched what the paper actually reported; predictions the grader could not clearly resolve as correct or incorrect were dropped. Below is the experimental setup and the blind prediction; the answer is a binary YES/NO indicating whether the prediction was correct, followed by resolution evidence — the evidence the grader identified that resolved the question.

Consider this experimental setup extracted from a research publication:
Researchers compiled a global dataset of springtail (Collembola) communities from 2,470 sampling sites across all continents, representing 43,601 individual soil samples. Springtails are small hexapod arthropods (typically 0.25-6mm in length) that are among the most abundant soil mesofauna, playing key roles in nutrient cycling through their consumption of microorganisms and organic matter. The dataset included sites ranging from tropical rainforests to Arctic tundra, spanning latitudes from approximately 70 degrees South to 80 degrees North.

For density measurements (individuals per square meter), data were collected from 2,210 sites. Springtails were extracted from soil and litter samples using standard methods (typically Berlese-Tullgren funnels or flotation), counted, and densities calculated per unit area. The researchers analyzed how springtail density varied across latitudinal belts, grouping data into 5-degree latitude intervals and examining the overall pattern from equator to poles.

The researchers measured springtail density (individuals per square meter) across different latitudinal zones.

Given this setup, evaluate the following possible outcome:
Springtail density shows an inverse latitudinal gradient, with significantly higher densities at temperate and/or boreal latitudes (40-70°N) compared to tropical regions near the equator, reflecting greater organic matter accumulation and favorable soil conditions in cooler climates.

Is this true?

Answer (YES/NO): NO